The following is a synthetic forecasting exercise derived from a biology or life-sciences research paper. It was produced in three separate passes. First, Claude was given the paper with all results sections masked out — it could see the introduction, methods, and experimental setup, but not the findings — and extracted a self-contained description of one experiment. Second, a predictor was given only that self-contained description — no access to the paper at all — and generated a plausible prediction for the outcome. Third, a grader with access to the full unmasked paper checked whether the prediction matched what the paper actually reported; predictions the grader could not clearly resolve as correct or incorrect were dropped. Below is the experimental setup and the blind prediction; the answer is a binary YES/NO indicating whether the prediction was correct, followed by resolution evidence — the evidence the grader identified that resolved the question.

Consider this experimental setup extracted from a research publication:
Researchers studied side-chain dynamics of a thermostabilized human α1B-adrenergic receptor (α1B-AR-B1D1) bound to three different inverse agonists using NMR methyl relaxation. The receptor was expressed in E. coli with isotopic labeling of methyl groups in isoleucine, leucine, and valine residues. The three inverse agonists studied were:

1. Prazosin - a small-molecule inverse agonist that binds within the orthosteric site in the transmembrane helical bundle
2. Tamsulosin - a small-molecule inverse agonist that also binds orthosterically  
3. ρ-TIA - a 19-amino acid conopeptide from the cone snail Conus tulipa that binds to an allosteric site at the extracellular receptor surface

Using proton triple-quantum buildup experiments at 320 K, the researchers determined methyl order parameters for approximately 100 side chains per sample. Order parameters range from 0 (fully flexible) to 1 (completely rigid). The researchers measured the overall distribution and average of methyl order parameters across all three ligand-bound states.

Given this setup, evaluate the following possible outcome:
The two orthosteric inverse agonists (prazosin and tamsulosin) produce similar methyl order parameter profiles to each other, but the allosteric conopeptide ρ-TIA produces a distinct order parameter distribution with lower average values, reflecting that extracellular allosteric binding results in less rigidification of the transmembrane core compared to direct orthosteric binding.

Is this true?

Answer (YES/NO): NO